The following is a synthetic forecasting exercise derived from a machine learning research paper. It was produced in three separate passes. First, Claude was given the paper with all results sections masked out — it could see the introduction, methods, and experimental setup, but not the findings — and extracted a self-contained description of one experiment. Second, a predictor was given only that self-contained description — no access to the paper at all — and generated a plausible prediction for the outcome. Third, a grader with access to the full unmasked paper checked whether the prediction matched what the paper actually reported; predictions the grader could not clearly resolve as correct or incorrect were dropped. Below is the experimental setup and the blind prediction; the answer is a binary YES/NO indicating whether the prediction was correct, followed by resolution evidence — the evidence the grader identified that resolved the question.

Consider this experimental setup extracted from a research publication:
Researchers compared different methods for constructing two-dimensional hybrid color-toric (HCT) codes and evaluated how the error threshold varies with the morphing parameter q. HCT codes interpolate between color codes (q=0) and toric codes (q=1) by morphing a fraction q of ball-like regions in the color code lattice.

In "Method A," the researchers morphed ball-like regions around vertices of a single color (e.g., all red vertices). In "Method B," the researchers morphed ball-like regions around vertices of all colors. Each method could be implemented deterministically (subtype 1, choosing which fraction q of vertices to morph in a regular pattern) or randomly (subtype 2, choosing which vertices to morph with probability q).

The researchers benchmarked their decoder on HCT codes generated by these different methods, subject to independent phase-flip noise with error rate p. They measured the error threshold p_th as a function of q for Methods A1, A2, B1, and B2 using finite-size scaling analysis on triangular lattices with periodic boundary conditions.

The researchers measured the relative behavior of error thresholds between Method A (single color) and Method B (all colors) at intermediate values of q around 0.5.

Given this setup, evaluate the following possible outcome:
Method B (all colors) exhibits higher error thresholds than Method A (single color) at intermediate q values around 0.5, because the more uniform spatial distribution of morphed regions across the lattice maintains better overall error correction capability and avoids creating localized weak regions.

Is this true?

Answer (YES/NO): NO